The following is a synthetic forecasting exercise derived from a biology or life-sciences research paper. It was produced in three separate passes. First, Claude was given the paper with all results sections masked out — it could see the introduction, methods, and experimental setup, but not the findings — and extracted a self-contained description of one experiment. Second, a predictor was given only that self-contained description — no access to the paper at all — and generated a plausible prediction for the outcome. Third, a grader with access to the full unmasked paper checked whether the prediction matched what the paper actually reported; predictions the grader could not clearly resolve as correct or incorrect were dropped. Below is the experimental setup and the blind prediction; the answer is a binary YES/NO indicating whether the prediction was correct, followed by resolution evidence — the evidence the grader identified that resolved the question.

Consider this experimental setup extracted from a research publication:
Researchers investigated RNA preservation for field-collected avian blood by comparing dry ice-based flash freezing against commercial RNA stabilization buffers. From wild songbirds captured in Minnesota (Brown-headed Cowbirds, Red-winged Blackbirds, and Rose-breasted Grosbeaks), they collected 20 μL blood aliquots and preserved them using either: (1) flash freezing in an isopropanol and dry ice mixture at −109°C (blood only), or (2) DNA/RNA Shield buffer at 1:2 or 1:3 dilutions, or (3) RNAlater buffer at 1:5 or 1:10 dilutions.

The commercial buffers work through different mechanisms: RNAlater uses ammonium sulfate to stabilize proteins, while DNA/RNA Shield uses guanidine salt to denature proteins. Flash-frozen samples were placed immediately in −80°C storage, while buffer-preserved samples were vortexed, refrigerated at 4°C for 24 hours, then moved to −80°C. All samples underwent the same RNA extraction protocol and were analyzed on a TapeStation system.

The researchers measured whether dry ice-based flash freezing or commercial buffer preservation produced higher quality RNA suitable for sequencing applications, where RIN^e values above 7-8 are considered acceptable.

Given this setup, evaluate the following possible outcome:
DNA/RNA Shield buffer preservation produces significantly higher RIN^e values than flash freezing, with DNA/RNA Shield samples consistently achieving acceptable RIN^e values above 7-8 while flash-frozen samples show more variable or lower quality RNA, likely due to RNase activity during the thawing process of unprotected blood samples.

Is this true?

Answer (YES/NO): YES